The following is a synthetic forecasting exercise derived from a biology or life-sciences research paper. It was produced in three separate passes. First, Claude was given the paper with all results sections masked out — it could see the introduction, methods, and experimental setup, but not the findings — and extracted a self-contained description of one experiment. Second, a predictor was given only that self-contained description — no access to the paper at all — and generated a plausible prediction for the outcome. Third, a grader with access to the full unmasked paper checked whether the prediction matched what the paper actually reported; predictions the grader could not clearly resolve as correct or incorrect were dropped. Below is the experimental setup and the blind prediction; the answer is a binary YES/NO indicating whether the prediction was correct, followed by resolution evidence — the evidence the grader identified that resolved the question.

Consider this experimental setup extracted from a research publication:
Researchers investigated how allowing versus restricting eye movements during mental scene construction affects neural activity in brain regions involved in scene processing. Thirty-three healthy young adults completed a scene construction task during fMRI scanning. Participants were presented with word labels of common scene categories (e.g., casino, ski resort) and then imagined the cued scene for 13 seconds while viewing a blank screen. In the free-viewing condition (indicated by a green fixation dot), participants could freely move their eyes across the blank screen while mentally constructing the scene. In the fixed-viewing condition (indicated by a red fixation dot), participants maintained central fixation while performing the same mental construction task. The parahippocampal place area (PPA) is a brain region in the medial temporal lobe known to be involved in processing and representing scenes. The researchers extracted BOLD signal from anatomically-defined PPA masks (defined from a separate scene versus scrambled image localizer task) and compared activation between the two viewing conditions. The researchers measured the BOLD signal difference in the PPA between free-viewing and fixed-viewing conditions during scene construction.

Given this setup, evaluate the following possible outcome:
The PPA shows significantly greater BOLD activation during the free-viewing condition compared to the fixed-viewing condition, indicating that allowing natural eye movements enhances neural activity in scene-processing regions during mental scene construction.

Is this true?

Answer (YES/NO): YES